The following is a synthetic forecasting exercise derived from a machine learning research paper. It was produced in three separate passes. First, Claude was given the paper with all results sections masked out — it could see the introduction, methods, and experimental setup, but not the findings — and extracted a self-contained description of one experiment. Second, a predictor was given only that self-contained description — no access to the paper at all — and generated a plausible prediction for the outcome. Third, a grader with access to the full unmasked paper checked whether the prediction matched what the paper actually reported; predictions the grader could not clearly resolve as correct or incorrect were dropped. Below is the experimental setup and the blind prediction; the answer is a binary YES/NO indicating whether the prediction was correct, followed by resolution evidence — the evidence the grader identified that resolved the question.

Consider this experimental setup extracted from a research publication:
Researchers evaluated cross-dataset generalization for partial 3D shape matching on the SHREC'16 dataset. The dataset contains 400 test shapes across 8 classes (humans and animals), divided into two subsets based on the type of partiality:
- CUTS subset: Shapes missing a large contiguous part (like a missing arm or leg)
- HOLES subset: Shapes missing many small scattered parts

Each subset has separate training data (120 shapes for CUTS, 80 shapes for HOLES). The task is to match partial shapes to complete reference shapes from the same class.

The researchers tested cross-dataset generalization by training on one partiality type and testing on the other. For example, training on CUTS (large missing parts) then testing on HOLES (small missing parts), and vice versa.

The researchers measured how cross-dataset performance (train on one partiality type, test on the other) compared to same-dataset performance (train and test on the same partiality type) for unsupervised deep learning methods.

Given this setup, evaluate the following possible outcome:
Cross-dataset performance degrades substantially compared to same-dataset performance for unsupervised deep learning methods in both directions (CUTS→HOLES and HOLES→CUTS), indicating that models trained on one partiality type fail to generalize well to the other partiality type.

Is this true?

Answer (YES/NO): YES